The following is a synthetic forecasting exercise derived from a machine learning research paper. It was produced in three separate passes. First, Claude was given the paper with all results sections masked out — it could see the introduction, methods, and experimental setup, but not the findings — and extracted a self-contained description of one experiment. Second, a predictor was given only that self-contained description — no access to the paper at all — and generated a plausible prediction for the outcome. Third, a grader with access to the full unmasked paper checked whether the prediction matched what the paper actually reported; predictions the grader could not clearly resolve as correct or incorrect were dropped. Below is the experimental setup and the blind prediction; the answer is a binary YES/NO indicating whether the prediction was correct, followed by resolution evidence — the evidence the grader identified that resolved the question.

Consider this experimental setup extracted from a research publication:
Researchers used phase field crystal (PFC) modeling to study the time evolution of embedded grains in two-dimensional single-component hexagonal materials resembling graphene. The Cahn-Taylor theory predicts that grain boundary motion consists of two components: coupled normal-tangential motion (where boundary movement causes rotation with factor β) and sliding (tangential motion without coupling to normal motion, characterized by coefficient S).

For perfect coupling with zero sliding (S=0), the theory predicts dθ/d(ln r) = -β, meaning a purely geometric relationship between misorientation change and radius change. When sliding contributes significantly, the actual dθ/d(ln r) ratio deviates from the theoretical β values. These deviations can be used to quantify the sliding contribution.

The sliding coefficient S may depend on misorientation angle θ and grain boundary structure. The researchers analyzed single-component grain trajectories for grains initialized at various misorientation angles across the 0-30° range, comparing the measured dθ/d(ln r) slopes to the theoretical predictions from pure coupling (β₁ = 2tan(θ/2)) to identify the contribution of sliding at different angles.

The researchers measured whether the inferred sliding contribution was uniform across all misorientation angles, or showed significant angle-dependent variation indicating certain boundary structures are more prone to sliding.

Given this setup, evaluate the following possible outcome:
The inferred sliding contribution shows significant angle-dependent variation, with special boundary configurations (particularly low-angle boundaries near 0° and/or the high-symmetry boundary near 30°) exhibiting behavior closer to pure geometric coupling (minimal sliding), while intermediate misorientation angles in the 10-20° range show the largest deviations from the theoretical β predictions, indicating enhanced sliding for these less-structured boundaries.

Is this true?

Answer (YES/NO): NO